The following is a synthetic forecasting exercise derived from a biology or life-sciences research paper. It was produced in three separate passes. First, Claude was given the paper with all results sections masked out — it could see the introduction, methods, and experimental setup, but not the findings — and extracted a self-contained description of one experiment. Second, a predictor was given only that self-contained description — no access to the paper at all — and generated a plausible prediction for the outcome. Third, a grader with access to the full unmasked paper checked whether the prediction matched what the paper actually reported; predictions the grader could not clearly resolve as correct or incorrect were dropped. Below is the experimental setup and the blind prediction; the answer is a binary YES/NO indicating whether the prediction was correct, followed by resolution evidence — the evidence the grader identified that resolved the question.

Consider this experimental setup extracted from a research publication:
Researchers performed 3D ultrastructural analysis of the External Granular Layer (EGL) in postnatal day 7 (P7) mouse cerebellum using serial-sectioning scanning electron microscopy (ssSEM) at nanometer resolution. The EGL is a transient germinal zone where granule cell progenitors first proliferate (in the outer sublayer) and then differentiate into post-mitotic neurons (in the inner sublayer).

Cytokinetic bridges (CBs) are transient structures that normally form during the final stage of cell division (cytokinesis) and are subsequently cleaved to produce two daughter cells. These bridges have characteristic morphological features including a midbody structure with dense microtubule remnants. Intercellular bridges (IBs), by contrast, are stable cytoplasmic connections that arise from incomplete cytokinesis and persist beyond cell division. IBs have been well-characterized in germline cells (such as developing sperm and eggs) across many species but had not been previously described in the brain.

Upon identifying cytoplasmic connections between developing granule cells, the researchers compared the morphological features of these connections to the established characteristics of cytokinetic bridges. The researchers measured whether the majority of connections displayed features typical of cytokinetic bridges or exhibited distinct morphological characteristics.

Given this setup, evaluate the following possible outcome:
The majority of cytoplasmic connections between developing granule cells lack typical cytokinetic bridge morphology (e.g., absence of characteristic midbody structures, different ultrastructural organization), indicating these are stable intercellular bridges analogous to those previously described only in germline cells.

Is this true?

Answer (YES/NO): NO